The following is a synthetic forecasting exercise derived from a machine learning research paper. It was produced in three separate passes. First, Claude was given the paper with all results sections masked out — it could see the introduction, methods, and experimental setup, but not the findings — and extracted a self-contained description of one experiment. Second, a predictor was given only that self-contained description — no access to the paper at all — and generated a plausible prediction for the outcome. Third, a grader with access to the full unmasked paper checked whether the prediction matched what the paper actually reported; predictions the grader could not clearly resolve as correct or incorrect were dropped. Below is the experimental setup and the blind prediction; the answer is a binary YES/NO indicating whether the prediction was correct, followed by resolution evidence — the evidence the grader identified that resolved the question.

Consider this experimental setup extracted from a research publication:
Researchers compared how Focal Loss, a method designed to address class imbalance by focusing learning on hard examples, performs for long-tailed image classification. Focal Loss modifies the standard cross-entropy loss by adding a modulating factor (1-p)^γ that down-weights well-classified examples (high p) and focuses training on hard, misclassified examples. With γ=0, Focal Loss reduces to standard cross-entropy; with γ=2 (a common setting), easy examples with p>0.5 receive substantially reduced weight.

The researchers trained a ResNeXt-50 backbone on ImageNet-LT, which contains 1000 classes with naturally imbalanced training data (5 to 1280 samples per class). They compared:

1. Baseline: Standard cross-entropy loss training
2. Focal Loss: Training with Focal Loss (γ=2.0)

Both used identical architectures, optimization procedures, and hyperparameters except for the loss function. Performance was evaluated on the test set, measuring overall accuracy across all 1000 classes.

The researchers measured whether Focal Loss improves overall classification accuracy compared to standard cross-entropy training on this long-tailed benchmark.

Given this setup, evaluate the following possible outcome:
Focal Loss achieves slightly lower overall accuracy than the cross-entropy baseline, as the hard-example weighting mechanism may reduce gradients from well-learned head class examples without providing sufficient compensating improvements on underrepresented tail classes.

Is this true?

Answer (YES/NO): YES